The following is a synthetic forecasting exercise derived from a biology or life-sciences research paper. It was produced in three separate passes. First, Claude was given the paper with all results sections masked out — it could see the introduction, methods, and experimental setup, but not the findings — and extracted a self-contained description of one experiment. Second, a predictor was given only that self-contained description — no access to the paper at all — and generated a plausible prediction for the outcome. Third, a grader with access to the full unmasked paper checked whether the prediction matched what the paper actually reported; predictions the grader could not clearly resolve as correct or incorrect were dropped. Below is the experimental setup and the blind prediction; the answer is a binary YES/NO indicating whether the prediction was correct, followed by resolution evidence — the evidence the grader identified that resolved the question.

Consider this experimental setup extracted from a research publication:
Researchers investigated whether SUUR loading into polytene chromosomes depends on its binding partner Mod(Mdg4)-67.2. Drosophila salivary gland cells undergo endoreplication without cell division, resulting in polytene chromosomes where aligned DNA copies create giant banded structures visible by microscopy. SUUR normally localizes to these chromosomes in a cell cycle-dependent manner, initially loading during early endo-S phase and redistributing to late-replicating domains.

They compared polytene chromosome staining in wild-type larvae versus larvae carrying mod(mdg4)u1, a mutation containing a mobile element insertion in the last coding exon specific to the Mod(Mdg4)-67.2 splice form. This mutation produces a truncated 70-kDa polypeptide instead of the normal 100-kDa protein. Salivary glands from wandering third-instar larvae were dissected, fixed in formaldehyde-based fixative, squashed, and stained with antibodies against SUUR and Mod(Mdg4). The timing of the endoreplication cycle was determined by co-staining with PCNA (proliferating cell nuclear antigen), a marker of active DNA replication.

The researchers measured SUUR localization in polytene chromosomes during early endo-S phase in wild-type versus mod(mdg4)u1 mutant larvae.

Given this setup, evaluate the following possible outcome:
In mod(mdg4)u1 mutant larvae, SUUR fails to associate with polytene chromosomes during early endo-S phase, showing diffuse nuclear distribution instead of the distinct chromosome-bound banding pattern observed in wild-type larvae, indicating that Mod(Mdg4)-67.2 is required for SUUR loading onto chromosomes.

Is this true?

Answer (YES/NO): YES